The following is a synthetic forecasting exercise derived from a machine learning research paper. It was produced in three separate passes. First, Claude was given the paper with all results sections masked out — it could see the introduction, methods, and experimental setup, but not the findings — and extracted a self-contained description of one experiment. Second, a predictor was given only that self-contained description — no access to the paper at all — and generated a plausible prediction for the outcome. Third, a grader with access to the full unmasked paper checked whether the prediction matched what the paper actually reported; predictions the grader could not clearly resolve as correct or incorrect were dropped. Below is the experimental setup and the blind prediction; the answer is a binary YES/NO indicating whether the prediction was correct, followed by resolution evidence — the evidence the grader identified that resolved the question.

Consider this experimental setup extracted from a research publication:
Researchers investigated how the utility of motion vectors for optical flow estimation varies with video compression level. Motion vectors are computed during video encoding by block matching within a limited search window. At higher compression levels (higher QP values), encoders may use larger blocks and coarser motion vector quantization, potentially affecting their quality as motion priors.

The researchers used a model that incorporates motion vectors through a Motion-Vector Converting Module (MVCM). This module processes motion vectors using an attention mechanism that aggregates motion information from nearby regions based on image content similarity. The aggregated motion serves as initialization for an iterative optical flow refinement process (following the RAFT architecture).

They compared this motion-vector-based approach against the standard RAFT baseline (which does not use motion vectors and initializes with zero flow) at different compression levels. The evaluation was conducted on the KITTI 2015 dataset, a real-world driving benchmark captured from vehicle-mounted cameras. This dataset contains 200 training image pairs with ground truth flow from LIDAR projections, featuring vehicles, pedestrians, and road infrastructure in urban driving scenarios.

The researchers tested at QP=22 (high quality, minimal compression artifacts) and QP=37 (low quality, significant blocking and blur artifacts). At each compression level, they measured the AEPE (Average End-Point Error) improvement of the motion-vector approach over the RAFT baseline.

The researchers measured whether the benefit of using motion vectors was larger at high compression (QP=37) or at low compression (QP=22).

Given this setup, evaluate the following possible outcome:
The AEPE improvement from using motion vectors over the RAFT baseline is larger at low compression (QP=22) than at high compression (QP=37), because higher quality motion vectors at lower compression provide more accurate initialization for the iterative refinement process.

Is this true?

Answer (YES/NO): NO